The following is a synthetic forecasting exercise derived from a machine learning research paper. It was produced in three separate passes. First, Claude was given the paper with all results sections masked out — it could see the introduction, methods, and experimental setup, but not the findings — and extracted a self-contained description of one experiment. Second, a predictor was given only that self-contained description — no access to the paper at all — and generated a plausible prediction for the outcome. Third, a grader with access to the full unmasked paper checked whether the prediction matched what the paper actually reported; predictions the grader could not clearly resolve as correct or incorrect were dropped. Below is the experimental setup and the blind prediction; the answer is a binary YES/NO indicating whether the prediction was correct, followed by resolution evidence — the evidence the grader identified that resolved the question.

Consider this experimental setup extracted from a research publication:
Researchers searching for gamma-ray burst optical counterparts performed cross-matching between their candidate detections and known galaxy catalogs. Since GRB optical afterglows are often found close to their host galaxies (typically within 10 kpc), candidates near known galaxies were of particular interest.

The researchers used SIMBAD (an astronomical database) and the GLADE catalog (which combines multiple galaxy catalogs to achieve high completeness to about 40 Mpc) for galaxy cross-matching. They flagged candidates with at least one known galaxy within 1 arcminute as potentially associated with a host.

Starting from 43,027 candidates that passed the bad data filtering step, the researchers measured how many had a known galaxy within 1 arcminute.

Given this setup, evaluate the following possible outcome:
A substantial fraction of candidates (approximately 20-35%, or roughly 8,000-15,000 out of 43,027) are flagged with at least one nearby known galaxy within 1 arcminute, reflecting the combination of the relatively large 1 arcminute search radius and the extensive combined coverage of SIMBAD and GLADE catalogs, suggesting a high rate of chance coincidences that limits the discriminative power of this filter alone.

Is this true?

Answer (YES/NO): NO